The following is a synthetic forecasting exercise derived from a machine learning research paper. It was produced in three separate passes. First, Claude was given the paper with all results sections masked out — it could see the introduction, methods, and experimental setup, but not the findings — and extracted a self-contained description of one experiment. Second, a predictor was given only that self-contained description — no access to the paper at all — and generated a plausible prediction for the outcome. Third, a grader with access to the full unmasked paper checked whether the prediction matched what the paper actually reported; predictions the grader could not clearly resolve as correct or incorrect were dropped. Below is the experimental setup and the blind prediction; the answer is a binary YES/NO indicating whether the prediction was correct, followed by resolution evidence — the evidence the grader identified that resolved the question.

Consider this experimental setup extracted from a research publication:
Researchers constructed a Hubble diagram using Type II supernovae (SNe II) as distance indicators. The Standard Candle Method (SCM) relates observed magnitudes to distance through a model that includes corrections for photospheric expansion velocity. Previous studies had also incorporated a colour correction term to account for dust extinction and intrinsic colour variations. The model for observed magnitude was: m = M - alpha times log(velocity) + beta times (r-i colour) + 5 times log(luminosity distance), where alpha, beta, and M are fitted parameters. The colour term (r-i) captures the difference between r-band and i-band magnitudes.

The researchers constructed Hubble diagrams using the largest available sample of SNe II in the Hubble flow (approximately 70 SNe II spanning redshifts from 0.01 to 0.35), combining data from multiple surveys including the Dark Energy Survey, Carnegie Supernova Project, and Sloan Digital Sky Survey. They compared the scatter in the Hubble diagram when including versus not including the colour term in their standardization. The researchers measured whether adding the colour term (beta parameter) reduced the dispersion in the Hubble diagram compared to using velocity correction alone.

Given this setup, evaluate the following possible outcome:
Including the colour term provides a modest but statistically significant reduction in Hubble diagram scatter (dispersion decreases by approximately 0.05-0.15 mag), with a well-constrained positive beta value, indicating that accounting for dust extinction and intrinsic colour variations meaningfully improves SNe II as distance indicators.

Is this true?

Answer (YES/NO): NO